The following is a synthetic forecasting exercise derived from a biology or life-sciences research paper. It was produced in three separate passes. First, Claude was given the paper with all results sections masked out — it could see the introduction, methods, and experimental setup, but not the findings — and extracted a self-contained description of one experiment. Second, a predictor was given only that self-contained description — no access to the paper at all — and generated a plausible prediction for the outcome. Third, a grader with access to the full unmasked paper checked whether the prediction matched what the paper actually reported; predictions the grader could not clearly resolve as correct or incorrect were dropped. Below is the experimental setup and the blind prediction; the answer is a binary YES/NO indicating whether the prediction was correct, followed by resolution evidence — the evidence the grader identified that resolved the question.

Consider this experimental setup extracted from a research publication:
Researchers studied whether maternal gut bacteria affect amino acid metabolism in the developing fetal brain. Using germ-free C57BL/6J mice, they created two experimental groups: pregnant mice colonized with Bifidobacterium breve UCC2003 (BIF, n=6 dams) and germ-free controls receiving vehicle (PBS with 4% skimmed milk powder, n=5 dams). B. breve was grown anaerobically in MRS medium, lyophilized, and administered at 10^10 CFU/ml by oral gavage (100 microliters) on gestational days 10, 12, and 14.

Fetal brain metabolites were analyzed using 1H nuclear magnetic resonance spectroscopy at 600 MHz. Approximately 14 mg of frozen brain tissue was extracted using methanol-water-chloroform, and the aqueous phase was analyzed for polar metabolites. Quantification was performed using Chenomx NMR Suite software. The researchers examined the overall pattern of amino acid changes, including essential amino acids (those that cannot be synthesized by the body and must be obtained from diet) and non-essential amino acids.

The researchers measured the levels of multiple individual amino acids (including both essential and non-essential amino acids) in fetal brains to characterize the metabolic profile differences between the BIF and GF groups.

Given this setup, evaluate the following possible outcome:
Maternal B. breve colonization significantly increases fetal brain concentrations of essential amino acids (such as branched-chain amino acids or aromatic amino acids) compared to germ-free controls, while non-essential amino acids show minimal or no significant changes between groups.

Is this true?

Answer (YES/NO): NO